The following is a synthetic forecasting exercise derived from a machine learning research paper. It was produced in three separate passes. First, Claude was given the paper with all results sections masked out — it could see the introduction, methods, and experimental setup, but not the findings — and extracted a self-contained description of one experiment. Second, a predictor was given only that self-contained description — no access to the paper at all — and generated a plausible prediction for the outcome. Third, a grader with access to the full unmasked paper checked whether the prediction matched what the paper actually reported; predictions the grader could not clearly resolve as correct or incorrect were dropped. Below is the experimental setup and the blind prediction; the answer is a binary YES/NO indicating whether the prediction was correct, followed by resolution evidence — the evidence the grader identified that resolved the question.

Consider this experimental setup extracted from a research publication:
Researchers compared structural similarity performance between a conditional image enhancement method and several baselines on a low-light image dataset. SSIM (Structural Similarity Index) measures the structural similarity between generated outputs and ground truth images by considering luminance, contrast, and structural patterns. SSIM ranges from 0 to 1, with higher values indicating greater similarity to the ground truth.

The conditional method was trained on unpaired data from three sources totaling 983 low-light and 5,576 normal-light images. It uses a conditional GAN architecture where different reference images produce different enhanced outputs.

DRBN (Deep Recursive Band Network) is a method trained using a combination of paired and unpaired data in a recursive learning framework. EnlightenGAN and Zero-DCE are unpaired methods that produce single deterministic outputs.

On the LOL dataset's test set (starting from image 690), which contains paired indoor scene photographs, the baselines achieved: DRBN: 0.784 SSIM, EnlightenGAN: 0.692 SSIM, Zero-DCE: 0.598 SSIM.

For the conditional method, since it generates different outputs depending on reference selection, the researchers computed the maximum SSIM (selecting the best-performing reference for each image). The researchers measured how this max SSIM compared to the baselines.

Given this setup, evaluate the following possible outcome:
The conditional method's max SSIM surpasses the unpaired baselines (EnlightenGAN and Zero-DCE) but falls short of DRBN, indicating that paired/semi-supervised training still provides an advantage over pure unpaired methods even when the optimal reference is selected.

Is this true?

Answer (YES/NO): YES